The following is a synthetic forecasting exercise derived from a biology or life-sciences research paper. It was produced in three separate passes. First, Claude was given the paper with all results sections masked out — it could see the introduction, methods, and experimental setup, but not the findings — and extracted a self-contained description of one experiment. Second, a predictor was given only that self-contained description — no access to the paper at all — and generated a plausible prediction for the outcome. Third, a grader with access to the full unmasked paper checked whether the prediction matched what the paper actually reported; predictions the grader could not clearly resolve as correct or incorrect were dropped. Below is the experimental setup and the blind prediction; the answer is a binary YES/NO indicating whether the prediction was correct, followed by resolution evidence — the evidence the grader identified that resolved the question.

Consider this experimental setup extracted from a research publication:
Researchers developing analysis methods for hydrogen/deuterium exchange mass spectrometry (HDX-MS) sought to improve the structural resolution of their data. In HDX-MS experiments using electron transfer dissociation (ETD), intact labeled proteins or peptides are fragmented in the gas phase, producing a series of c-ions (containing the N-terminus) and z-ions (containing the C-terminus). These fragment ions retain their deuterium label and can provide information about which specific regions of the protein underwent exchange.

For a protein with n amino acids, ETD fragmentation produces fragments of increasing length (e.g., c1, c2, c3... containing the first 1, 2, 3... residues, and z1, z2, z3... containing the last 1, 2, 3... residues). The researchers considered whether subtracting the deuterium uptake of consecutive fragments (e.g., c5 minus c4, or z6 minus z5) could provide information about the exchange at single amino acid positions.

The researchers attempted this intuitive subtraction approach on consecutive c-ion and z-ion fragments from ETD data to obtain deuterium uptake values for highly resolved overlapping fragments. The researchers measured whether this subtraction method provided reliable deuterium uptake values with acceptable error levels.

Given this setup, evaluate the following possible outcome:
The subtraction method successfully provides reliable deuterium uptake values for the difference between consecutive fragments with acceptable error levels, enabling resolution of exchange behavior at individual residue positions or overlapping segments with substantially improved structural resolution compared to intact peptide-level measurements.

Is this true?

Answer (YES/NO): NO